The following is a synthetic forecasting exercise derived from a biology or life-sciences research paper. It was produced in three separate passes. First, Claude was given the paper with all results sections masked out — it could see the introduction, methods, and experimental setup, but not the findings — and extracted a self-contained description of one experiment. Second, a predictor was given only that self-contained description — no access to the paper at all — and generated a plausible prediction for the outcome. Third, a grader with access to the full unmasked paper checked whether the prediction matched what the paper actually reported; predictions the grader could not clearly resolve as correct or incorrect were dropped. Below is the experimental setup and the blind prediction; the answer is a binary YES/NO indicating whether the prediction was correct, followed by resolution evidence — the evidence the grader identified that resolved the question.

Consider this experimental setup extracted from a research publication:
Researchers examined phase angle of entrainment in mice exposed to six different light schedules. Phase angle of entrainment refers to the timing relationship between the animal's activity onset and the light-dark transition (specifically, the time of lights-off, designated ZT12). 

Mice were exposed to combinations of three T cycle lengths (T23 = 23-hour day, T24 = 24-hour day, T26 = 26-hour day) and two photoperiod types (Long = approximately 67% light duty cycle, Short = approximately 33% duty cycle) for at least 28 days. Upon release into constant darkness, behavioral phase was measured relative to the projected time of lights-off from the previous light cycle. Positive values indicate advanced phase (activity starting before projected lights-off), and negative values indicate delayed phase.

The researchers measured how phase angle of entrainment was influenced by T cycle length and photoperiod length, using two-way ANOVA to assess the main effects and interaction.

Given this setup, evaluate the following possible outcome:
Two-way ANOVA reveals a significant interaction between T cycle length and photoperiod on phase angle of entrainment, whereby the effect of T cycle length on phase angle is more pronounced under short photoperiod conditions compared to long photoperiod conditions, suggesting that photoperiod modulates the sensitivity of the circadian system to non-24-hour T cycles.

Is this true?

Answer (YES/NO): YES